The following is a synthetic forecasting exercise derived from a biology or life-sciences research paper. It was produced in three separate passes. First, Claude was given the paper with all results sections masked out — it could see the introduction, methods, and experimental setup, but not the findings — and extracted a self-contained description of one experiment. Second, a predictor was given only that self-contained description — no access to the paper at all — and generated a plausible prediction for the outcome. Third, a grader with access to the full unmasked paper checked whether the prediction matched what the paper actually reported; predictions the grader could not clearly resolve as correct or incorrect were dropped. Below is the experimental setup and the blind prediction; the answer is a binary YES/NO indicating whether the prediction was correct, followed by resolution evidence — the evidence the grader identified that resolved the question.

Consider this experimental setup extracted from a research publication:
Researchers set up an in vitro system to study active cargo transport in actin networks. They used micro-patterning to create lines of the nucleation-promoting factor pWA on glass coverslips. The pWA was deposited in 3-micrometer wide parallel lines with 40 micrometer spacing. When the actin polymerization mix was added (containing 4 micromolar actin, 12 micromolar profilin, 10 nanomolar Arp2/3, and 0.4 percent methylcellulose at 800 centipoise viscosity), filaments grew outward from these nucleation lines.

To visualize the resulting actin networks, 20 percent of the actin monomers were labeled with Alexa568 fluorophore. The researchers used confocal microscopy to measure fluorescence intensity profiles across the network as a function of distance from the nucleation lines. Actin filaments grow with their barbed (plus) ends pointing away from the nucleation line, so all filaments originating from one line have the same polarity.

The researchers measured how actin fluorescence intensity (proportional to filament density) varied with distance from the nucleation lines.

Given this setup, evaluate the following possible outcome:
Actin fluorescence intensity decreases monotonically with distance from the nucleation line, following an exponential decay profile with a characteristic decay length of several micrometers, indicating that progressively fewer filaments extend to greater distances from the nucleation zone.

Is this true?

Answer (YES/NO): YES